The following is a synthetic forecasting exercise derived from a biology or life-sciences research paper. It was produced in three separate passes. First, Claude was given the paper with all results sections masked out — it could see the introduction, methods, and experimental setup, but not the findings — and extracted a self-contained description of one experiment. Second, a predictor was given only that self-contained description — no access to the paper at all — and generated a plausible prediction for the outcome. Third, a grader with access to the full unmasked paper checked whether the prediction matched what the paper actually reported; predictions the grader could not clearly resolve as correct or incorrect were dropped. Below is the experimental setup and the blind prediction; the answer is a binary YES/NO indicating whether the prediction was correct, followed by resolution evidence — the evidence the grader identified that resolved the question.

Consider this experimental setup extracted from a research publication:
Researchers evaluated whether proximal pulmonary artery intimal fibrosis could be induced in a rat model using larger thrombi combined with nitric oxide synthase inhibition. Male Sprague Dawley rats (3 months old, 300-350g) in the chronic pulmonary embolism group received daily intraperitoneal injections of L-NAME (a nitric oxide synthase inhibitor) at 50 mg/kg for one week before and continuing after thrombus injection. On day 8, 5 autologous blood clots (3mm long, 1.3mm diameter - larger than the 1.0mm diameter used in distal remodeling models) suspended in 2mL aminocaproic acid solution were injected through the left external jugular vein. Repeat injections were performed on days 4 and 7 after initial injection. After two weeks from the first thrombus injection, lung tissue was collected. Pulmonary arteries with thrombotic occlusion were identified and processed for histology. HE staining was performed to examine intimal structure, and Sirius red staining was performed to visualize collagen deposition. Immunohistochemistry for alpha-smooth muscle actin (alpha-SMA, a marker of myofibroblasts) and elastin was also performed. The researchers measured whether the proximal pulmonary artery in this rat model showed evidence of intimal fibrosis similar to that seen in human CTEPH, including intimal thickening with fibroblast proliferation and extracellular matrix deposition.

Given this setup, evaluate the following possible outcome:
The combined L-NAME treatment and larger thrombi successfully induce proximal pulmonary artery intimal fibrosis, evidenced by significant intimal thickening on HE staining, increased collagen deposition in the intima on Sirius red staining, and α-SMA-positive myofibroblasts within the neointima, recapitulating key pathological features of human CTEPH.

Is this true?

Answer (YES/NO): YES